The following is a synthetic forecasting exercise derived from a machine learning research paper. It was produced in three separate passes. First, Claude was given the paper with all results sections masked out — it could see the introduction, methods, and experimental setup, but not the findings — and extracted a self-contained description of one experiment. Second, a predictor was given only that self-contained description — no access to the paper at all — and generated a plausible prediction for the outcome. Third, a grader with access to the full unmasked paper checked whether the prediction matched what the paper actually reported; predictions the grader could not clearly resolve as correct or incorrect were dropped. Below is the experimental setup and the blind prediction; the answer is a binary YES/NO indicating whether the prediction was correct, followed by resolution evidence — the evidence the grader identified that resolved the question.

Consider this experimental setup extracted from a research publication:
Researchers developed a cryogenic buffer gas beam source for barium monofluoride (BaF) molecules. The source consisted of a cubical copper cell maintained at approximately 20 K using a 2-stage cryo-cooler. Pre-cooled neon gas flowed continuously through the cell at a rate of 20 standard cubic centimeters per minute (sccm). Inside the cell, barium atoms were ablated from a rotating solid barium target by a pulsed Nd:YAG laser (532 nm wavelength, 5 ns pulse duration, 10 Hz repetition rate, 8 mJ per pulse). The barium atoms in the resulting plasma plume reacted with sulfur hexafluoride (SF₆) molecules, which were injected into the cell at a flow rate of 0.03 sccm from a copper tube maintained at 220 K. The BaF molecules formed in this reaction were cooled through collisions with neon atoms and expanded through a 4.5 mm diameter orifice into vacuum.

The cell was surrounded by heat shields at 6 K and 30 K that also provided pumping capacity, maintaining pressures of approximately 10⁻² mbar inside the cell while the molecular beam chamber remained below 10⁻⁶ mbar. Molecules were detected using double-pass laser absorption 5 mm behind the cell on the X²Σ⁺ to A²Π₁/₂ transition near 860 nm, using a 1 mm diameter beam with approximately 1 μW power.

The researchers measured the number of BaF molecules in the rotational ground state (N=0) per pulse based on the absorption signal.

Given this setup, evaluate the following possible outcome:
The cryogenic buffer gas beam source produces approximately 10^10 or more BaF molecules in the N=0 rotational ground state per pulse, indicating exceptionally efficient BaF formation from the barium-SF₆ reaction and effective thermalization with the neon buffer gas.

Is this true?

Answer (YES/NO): YES